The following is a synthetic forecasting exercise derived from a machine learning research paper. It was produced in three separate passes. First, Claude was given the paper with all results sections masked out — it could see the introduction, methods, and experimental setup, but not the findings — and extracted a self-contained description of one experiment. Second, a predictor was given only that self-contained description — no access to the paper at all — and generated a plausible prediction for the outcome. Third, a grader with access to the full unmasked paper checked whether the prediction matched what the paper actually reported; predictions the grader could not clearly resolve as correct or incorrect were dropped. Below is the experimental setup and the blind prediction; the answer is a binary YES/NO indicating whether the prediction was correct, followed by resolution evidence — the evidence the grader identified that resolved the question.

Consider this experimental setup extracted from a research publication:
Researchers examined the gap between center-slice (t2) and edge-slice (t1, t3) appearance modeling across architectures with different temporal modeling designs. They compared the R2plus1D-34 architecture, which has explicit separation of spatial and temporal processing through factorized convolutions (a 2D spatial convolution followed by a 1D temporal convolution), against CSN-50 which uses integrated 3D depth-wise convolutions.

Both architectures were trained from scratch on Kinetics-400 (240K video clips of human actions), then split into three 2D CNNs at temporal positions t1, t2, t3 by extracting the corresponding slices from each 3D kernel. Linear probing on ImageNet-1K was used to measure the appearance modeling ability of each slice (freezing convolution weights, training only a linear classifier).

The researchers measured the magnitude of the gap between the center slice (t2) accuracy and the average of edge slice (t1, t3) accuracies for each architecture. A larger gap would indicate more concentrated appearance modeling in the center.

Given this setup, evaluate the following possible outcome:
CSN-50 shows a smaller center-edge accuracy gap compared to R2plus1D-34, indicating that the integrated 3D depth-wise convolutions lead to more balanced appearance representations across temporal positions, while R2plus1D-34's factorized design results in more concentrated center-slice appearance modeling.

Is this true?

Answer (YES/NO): YES